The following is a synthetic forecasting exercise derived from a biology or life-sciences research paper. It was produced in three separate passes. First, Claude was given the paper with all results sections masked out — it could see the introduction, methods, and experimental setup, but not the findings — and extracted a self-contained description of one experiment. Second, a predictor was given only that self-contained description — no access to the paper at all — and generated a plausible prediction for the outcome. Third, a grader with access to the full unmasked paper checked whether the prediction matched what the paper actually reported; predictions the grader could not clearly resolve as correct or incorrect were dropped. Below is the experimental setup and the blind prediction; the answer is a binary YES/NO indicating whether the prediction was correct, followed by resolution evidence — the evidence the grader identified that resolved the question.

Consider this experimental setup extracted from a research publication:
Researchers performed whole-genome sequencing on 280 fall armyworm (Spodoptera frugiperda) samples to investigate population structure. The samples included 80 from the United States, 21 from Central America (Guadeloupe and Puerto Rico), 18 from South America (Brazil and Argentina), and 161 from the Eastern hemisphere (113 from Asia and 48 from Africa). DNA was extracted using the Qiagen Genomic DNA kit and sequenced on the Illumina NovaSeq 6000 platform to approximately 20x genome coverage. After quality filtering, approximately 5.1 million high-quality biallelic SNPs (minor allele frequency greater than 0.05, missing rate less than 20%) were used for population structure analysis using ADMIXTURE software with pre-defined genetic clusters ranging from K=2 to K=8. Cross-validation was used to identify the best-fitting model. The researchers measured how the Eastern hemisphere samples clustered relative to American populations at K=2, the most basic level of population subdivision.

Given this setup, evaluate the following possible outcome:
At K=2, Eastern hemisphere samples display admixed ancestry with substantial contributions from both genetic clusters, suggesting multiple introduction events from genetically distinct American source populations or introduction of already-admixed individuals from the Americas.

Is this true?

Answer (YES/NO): NO